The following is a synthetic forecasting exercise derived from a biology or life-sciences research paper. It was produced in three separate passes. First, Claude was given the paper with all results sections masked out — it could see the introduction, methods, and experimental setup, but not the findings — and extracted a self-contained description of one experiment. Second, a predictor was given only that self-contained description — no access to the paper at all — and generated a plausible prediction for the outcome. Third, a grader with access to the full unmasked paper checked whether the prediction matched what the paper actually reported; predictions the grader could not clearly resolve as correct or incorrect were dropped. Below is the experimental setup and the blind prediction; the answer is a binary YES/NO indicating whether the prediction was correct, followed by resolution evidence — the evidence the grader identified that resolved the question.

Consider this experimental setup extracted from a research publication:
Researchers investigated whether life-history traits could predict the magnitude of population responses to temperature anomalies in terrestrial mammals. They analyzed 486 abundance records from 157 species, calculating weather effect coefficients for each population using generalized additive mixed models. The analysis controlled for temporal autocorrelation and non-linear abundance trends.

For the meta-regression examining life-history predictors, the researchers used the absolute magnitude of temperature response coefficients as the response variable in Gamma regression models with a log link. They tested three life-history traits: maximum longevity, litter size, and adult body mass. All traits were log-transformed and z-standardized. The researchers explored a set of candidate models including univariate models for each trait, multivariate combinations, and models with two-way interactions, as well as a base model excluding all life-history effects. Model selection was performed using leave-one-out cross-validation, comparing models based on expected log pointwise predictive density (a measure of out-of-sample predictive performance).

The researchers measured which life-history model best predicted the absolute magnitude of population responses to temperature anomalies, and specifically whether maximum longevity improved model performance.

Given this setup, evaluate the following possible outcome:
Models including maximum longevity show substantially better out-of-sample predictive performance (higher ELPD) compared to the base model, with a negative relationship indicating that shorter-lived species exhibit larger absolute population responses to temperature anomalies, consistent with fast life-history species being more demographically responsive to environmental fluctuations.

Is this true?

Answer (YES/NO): NO